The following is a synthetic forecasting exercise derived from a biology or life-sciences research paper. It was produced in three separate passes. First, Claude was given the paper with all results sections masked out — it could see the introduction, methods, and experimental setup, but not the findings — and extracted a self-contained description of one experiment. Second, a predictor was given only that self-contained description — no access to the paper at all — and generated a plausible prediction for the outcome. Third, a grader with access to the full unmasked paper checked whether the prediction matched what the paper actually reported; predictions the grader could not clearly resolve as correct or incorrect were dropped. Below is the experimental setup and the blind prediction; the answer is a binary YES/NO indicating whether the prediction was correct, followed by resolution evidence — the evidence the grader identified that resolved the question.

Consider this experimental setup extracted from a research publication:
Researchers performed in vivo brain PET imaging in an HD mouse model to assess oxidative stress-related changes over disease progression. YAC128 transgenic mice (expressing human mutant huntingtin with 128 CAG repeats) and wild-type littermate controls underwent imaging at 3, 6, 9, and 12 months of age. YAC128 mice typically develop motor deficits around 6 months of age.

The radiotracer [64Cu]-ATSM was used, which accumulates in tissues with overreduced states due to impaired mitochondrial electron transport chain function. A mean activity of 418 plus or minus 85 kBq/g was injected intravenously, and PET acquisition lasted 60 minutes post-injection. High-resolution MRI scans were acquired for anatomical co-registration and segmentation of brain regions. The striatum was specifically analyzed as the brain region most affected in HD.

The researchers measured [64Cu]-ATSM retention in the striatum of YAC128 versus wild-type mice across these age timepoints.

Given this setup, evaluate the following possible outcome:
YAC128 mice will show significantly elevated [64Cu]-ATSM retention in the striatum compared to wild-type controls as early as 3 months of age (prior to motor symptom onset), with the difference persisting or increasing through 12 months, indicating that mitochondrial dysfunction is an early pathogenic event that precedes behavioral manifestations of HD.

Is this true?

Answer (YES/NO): NO